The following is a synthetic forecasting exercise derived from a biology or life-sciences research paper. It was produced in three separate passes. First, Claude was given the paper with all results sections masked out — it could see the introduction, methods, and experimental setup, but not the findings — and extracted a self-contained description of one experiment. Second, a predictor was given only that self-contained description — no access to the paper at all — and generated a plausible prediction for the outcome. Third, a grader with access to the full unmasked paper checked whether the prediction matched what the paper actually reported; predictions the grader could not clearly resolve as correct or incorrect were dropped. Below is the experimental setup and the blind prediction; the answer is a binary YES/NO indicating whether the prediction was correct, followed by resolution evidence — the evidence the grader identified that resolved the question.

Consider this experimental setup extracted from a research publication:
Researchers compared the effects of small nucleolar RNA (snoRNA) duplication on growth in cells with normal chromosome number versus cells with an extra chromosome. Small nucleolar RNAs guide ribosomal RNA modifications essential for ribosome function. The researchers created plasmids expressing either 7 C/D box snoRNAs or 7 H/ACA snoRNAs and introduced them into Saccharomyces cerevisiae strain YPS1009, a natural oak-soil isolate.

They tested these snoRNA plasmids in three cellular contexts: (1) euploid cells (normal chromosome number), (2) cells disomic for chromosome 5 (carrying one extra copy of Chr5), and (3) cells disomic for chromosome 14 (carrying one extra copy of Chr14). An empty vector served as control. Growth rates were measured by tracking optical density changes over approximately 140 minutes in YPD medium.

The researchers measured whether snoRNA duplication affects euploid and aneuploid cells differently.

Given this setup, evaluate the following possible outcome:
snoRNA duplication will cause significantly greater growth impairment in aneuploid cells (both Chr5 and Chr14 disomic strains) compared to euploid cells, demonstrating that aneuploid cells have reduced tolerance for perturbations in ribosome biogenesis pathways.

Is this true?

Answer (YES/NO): NO